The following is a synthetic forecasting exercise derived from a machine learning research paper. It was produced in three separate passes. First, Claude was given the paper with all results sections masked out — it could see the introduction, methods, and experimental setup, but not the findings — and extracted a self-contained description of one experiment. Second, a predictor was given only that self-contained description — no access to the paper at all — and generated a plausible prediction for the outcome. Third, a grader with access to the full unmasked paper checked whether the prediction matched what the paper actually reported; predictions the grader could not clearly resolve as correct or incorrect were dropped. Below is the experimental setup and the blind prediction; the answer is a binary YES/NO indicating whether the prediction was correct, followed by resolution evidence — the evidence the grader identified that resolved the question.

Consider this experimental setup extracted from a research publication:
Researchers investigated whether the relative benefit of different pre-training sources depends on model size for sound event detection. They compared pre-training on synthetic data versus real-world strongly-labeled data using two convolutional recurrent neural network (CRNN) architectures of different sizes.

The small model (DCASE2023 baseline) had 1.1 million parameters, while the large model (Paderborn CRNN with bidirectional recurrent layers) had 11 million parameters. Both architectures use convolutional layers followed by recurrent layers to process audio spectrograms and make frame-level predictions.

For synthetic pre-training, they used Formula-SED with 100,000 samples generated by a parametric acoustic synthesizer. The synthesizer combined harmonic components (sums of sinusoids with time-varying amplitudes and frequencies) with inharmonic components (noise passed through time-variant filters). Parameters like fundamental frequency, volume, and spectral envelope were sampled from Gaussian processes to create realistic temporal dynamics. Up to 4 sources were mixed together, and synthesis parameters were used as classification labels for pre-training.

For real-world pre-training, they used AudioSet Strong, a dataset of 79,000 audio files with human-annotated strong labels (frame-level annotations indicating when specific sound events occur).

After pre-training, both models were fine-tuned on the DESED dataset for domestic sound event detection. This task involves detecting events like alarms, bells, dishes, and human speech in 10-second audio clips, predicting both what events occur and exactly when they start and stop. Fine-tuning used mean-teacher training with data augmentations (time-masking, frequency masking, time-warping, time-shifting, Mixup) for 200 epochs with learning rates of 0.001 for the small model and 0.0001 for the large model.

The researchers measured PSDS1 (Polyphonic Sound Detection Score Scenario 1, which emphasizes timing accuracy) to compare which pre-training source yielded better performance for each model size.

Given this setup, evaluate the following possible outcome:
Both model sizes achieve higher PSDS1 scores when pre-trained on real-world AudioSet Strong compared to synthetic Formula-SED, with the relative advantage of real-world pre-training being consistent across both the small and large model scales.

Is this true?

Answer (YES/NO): NO